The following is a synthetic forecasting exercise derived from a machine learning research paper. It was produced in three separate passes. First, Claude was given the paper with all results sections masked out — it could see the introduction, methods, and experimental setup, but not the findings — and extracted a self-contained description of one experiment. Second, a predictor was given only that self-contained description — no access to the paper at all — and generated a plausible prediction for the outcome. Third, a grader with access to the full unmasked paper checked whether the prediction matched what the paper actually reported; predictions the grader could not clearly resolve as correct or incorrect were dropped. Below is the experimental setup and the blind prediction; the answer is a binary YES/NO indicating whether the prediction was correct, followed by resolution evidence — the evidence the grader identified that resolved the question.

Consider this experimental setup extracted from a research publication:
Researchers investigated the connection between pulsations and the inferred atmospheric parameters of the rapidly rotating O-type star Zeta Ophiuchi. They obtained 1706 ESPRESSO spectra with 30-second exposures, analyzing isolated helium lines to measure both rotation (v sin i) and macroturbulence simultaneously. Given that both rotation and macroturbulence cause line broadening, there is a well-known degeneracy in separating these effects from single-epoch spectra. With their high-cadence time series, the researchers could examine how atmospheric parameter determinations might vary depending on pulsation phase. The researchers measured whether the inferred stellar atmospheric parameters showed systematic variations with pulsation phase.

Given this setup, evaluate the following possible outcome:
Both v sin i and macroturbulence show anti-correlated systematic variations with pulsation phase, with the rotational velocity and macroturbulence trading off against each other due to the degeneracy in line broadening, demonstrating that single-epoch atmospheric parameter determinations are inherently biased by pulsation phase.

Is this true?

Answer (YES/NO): NO